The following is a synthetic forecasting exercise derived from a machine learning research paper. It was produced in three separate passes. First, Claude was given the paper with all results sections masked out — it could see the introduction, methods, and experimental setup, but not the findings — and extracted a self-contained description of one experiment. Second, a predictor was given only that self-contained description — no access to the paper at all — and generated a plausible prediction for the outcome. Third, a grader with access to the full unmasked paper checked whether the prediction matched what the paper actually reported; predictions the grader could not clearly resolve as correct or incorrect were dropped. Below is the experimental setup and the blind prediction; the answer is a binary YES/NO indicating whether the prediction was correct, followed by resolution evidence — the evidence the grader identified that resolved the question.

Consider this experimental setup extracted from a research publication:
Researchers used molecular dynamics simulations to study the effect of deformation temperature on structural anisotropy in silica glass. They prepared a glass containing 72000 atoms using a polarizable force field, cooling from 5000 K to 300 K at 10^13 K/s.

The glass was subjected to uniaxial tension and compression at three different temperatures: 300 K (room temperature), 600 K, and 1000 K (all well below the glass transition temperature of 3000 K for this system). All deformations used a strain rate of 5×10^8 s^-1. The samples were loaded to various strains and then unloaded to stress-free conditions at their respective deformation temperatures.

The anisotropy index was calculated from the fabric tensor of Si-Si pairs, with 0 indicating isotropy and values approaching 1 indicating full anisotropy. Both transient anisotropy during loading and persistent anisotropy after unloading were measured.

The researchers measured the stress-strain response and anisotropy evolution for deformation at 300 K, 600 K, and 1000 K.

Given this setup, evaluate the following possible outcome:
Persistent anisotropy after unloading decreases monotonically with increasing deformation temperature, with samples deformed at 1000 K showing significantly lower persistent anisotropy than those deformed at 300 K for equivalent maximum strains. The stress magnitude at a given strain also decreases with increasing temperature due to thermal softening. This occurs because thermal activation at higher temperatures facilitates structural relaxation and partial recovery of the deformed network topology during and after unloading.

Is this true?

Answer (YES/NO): NO